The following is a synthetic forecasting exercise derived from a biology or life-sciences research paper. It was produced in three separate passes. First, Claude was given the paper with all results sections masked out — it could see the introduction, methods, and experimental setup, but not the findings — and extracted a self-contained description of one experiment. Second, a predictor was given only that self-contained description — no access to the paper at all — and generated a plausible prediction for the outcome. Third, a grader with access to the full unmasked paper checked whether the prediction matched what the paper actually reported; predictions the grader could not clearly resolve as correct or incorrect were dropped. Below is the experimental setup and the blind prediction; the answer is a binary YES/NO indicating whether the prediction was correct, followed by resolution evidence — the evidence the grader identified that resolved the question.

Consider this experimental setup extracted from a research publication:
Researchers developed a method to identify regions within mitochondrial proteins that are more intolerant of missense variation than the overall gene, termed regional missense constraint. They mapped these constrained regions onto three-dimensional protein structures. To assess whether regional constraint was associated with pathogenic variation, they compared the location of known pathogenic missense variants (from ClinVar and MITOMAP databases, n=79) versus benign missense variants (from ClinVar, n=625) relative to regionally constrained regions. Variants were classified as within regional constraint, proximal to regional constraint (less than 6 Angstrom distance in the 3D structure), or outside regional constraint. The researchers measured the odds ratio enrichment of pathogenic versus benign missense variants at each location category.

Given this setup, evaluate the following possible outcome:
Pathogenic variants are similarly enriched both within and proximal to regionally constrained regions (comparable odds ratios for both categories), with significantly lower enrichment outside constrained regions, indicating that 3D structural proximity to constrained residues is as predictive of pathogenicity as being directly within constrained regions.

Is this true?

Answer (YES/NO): NO